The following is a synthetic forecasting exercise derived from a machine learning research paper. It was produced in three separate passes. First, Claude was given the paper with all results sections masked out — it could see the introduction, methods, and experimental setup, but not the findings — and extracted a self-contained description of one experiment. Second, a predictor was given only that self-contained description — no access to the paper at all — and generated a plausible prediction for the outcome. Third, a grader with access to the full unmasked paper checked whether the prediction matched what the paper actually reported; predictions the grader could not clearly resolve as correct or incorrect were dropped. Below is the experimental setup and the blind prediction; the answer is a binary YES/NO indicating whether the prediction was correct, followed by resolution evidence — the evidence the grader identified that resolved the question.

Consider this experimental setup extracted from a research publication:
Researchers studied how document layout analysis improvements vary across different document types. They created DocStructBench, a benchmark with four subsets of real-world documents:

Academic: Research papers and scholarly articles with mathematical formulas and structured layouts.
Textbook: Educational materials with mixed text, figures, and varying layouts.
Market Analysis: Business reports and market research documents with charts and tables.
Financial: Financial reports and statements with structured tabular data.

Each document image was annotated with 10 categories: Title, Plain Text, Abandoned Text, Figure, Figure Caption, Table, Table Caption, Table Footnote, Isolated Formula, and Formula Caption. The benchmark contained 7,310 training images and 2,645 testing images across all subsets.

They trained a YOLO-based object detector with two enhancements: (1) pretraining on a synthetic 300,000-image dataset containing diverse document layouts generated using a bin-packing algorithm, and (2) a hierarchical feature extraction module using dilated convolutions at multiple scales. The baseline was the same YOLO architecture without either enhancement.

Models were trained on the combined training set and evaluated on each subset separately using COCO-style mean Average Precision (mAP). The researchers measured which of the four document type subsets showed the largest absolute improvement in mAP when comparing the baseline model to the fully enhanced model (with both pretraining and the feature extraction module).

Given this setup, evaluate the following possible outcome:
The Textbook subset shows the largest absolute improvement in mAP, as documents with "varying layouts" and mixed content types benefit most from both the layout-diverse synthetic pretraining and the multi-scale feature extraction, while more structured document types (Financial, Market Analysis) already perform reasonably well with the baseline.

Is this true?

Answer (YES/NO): YES